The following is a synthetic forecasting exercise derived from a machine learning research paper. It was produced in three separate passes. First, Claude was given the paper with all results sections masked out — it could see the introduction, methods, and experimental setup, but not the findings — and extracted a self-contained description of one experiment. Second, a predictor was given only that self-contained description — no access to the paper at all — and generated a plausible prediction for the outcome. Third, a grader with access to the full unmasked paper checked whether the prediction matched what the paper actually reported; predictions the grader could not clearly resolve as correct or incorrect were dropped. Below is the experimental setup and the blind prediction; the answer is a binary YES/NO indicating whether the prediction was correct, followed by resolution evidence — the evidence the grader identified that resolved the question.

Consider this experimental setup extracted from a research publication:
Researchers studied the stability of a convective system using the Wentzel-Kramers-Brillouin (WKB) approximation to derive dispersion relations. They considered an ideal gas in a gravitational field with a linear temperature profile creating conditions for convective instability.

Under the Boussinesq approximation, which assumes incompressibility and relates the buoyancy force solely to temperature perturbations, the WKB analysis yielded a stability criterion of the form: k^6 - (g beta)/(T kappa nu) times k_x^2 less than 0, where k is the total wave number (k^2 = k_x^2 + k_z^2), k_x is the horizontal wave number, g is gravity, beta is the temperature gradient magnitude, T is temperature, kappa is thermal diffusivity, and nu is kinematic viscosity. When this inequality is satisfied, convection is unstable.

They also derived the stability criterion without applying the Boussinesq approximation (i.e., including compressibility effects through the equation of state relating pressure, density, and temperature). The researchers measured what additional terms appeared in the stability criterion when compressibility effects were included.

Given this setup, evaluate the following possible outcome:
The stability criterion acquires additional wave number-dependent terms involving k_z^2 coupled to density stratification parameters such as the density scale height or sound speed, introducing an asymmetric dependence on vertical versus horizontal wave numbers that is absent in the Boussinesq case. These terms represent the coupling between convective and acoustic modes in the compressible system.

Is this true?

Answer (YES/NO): NO